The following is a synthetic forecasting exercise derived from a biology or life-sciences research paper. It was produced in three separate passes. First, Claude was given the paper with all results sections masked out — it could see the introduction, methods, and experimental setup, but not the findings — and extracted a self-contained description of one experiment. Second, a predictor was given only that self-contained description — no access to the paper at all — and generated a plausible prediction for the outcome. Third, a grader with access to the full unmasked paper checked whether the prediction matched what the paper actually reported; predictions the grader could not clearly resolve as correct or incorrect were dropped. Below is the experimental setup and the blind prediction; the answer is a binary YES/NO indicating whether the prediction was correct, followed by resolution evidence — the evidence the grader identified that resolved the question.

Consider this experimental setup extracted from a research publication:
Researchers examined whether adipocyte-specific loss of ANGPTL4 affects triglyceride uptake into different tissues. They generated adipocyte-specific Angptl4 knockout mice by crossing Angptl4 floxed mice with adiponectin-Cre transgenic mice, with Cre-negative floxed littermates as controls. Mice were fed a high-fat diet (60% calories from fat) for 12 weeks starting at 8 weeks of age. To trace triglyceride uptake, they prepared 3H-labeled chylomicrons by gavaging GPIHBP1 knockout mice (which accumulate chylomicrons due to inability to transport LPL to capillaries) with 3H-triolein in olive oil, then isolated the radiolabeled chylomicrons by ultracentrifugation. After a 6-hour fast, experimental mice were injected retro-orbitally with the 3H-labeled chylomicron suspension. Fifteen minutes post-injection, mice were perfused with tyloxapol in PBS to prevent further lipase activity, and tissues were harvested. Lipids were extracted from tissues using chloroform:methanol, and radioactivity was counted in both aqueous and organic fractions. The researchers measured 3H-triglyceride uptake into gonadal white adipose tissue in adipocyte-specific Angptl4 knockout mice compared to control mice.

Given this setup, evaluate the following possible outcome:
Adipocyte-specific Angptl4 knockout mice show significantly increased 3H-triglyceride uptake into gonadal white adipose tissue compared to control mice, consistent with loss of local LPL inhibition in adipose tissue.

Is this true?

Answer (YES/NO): NO